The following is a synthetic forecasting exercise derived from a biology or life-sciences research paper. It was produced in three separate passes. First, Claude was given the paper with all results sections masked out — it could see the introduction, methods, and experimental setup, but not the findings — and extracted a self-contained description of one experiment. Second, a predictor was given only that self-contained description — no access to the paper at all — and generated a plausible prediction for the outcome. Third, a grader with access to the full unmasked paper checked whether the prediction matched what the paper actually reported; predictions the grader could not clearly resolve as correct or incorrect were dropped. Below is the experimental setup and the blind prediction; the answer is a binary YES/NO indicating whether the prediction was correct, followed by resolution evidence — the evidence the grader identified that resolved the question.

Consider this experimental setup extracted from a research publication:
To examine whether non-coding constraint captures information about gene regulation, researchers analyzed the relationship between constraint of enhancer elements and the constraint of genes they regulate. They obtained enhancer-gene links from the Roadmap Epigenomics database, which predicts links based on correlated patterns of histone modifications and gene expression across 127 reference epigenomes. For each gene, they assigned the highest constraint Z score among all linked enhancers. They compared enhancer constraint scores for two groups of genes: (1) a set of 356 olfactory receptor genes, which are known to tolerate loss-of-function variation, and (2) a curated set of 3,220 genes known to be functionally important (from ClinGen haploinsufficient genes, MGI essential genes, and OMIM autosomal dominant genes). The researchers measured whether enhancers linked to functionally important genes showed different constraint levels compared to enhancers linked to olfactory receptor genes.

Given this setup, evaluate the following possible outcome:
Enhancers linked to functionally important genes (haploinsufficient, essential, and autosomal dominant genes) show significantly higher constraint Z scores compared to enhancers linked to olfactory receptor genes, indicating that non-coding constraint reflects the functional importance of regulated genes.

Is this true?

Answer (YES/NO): YES